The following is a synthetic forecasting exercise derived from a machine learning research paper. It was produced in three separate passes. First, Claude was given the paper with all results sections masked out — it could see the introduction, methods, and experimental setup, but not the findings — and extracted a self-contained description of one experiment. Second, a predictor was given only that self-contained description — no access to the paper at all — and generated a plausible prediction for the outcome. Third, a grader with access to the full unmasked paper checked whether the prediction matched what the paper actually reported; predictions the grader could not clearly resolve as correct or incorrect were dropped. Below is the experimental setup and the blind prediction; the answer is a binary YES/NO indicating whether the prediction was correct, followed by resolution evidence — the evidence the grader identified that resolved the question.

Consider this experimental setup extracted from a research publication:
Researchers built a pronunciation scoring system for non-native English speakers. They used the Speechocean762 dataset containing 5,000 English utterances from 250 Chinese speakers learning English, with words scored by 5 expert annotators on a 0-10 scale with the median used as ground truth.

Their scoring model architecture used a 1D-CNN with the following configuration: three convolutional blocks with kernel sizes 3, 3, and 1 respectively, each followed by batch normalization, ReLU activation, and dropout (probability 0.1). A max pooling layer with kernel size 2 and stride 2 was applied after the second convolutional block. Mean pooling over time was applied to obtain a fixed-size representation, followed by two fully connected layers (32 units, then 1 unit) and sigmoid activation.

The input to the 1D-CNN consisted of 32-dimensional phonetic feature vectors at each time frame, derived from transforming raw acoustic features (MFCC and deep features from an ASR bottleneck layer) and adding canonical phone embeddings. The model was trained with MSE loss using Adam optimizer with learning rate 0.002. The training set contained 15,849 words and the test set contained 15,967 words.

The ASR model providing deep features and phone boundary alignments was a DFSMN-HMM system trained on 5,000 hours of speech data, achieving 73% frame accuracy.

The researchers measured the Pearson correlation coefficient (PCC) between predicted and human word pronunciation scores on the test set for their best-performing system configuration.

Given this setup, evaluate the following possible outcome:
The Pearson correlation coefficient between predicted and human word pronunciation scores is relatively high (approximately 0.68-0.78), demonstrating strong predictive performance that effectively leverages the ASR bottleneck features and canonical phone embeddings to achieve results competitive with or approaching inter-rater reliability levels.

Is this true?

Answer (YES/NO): NO